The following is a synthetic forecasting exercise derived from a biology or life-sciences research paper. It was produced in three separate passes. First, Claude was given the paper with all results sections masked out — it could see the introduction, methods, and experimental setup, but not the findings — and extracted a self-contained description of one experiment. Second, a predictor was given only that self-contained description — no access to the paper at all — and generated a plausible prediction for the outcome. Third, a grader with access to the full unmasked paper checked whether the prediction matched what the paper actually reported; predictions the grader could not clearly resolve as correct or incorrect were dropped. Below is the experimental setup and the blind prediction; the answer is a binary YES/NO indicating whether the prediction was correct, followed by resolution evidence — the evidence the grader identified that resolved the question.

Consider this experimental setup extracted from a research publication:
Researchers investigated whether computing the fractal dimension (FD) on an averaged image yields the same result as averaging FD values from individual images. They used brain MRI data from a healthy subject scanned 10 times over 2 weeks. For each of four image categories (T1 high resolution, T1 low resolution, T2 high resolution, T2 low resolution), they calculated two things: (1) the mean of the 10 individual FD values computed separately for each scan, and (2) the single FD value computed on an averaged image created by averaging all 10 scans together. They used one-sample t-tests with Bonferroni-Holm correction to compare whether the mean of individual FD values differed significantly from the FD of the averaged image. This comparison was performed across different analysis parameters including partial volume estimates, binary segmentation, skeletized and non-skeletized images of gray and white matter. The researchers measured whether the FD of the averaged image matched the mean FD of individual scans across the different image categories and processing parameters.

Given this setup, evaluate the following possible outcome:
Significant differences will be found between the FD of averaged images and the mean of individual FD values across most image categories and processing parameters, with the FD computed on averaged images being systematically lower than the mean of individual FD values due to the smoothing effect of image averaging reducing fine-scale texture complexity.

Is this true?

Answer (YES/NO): NO